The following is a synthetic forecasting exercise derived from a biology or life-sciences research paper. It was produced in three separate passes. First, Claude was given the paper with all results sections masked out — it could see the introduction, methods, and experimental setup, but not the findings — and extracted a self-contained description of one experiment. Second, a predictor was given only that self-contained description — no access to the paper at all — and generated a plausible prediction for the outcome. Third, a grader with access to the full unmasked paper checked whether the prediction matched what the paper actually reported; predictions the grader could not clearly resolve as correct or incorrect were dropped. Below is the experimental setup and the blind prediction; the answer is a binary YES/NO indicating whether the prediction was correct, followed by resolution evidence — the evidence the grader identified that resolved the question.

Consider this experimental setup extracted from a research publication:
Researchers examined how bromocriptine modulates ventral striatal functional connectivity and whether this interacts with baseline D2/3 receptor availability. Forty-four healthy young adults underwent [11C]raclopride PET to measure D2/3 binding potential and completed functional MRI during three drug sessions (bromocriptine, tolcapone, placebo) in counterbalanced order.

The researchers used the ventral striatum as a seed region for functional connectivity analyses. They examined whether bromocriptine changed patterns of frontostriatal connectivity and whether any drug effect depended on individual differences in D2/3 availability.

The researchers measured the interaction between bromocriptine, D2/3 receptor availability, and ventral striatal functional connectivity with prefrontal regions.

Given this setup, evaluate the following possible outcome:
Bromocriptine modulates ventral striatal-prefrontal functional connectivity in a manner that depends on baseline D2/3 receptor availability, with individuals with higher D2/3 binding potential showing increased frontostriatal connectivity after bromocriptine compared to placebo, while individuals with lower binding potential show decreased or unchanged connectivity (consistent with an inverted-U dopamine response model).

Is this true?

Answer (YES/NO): NO